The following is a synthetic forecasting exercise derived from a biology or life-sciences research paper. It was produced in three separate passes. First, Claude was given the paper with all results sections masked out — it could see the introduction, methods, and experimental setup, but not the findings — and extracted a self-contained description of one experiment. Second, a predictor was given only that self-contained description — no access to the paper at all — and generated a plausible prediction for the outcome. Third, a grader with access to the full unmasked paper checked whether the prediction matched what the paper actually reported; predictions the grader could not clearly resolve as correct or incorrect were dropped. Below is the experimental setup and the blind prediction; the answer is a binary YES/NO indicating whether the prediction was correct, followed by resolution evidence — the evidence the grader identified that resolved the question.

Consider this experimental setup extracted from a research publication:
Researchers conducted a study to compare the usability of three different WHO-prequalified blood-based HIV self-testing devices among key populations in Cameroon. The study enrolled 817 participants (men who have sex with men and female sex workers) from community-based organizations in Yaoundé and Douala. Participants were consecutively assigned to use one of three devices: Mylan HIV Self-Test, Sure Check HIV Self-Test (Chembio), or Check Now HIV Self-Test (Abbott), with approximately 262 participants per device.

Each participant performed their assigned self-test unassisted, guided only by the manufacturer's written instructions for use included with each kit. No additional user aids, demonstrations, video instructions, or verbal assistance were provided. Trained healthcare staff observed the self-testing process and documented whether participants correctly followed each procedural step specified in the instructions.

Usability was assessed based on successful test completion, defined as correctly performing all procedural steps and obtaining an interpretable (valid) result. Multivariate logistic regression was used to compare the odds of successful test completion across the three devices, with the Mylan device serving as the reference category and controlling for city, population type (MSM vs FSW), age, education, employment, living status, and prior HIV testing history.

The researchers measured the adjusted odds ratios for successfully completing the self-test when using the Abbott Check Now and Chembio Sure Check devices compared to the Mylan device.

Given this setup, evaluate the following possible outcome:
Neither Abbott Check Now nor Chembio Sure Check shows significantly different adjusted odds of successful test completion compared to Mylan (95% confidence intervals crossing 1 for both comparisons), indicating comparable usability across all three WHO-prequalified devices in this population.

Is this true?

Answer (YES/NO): NO